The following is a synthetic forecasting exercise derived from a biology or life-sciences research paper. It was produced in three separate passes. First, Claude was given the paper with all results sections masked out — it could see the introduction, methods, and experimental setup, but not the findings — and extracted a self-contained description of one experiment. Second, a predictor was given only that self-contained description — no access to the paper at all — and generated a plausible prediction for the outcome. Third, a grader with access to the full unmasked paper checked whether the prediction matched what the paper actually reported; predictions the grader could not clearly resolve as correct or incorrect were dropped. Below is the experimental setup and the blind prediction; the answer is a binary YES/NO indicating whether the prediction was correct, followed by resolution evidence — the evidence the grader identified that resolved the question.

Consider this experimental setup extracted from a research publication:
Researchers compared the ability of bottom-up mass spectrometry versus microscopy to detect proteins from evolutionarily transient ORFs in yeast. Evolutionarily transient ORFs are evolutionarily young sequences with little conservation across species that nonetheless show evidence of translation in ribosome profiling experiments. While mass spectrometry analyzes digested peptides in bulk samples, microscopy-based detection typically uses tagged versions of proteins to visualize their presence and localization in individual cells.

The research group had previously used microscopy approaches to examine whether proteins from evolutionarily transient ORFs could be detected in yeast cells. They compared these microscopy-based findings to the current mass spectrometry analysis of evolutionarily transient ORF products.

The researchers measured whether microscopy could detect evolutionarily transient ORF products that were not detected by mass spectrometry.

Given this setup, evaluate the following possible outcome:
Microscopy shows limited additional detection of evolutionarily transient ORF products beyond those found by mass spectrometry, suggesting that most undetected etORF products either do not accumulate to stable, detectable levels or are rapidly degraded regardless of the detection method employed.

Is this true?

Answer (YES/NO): NO